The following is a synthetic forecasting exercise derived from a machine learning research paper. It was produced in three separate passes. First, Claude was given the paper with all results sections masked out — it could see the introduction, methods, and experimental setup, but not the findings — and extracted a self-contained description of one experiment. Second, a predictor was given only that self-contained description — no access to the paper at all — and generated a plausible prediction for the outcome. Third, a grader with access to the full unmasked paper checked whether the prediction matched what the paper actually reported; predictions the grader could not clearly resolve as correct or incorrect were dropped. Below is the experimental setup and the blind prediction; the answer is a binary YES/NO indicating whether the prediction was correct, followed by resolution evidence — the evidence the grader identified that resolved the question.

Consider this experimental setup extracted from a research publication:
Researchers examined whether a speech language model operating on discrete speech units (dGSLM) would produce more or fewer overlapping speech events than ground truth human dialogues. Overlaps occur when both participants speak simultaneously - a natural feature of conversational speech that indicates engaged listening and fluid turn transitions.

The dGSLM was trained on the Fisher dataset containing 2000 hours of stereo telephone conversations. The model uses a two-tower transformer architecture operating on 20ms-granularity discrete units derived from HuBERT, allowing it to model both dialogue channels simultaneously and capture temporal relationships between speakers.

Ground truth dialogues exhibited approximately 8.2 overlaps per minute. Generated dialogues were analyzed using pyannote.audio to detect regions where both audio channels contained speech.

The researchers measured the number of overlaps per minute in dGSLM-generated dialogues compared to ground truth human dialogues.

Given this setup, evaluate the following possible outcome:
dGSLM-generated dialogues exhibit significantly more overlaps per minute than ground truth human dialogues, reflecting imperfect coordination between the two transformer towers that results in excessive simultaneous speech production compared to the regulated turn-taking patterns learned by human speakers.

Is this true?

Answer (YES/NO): NO